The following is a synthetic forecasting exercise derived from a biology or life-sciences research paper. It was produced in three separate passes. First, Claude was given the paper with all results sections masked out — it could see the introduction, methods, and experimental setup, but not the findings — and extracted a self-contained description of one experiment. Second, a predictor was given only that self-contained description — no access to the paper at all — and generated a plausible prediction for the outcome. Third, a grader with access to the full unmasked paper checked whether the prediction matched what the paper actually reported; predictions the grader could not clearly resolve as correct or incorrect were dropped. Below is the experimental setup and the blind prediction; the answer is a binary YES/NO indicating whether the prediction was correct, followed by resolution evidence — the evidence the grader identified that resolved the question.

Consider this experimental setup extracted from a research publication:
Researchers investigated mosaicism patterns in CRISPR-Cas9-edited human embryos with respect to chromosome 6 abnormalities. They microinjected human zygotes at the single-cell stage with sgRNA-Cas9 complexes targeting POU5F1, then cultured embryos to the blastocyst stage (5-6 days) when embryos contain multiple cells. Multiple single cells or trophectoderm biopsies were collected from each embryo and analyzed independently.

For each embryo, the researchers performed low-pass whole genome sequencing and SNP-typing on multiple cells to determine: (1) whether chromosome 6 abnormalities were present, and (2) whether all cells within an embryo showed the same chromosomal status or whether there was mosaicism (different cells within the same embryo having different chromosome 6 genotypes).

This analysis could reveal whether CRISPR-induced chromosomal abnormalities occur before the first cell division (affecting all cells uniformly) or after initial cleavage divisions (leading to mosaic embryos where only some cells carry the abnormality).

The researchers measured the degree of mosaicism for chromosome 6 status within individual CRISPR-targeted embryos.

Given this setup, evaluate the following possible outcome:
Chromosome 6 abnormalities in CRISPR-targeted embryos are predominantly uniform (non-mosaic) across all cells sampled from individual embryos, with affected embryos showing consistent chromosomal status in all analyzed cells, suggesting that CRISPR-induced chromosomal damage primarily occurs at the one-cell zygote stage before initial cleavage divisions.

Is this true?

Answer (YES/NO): NO